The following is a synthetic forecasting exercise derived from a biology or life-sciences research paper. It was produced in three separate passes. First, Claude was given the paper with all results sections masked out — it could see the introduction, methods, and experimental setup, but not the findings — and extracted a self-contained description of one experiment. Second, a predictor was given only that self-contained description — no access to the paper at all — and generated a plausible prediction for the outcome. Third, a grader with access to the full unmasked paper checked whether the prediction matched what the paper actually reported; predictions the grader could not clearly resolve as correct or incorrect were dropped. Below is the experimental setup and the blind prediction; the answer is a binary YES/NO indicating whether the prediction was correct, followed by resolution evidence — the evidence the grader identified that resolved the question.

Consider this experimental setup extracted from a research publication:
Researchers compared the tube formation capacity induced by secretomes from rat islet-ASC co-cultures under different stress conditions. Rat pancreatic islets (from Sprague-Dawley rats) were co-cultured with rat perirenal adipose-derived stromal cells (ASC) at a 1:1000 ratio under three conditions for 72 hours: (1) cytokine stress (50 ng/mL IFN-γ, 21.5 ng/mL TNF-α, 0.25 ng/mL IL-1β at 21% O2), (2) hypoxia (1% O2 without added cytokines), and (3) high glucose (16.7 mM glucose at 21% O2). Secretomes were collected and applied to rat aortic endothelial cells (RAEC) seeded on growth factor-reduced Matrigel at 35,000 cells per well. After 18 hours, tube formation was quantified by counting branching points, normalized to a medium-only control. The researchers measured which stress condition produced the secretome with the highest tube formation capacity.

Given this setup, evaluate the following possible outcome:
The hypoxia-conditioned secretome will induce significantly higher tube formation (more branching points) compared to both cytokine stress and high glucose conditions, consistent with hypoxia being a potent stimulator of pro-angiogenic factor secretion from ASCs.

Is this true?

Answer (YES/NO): YES